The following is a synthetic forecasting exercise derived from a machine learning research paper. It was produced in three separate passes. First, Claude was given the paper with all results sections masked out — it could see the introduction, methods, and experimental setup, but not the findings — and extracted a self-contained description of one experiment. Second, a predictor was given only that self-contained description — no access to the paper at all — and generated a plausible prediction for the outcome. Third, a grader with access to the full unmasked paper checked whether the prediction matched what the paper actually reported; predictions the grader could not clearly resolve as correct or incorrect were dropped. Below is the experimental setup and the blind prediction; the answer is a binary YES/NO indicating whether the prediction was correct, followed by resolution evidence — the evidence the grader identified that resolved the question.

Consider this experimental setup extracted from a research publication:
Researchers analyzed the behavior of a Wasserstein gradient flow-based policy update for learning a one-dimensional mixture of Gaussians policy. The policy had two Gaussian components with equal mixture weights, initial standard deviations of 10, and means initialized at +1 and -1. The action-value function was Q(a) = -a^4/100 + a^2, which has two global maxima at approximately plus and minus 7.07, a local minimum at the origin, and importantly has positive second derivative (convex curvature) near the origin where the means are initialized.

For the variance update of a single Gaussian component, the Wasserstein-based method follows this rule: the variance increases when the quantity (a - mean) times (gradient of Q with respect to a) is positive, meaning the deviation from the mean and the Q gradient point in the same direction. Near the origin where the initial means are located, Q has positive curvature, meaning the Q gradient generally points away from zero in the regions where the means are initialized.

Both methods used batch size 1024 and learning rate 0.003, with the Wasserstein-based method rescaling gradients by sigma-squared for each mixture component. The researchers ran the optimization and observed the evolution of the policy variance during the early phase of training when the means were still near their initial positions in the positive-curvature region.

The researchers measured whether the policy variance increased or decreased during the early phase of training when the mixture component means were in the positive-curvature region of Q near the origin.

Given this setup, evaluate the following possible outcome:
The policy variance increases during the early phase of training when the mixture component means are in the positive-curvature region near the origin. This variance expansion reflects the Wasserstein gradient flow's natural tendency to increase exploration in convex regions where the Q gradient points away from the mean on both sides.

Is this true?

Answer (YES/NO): YES